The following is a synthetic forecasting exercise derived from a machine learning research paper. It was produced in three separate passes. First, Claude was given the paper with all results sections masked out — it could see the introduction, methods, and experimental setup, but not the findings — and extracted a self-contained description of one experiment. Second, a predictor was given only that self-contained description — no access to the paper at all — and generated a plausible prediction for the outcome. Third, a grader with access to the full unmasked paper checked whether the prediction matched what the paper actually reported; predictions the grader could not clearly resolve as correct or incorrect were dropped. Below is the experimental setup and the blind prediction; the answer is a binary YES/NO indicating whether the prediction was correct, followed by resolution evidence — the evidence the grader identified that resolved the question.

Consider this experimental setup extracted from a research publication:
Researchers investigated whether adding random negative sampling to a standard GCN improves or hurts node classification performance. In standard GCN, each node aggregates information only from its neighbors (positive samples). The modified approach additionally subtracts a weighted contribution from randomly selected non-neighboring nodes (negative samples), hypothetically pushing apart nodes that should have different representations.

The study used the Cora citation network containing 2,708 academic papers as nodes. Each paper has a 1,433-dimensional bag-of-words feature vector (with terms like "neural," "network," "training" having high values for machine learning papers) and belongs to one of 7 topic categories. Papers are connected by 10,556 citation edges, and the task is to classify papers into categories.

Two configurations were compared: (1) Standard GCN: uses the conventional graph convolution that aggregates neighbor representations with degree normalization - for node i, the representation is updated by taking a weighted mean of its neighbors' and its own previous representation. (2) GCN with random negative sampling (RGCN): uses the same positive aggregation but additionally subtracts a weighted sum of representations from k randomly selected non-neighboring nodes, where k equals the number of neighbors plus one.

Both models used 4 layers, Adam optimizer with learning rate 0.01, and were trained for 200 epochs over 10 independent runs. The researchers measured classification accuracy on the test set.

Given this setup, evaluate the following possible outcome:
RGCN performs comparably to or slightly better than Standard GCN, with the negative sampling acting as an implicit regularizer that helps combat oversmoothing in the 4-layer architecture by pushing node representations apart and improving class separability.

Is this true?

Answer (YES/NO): NO